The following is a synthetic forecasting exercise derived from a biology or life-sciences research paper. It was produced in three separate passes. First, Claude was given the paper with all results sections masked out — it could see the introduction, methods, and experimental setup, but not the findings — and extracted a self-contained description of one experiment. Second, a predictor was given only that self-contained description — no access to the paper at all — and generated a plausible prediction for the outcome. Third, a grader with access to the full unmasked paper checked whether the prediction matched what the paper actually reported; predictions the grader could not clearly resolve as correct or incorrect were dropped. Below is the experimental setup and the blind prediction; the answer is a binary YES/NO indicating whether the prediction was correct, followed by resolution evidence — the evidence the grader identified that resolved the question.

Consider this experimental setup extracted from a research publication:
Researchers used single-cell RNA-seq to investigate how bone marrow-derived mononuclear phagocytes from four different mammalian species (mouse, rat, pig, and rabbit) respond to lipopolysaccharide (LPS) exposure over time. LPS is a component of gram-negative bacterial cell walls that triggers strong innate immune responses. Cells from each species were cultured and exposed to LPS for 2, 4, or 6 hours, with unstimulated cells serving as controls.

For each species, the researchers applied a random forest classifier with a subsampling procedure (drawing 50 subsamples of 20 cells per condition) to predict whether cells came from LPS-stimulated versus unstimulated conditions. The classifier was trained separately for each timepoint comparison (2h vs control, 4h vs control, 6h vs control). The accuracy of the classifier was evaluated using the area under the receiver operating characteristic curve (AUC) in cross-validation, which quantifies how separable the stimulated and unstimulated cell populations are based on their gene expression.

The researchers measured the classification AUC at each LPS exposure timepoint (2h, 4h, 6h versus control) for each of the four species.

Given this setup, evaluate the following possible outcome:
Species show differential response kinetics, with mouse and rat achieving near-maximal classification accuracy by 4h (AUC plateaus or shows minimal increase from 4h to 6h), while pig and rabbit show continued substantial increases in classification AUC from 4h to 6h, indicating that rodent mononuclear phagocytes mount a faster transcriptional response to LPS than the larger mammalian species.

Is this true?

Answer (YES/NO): NO